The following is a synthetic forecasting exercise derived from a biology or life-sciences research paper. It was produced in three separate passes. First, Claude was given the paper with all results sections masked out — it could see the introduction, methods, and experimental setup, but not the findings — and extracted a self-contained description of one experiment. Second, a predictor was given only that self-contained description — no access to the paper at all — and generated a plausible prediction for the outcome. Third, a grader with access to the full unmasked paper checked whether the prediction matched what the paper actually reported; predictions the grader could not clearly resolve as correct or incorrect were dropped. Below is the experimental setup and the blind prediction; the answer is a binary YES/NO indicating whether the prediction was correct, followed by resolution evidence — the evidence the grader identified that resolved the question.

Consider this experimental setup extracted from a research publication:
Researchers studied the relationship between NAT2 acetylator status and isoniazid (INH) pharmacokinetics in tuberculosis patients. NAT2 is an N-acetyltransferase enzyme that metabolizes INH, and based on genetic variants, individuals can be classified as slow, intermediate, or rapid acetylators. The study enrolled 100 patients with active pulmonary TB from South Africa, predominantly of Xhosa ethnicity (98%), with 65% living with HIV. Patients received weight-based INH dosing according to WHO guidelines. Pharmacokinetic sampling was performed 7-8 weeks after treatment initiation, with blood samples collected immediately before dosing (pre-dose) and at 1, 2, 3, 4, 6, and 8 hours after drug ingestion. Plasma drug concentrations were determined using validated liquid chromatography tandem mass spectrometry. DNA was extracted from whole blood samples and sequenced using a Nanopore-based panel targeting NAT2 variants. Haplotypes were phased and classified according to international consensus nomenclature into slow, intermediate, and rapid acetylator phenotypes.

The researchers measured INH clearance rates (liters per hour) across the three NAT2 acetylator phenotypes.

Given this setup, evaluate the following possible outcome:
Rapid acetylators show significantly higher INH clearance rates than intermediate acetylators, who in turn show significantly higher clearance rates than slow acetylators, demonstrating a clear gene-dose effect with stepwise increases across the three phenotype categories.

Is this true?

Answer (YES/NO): YES